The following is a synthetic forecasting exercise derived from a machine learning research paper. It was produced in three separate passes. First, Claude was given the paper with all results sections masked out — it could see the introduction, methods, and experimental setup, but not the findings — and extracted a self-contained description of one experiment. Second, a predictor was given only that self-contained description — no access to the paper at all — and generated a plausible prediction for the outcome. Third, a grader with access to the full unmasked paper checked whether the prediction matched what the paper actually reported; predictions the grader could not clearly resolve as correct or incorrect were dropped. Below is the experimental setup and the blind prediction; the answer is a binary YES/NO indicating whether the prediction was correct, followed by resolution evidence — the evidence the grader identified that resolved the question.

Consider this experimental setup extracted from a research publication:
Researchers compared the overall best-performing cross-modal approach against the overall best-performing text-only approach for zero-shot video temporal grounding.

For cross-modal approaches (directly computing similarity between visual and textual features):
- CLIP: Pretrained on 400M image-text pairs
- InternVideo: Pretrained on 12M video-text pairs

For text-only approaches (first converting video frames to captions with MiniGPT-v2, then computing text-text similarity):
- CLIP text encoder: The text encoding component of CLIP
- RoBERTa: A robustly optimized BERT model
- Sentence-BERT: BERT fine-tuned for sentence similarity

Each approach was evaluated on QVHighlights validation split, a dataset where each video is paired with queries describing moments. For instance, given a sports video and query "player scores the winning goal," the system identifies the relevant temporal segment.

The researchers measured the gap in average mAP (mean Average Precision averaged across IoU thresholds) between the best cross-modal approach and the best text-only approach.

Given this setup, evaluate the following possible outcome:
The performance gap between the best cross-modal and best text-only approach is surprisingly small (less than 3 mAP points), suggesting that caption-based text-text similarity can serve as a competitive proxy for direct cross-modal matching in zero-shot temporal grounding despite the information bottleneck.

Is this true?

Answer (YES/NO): NO